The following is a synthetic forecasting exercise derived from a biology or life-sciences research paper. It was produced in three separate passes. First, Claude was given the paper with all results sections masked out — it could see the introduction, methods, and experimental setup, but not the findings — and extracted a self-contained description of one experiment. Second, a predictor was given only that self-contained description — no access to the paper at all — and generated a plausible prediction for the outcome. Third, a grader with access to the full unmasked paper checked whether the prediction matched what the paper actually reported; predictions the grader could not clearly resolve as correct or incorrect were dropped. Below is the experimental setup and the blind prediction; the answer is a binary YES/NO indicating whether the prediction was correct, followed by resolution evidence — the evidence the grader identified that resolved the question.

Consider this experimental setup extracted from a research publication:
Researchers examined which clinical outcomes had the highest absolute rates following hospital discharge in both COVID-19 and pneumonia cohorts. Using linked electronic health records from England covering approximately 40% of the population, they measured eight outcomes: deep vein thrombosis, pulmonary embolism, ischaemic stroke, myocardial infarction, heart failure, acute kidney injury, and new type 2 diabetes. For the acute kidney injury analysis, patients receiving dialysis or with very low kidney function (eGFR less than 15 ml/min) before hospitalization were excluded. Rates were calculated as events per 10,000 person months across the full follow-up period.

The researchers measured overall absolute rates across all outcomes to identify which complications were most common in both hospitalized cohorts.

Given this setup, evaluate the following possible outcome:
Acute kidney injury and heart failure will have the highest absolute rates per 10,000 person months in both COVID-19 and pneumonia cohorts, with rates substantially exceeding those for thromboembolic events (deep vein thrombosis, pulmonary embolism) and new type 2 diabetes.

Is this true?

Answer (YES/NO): YES